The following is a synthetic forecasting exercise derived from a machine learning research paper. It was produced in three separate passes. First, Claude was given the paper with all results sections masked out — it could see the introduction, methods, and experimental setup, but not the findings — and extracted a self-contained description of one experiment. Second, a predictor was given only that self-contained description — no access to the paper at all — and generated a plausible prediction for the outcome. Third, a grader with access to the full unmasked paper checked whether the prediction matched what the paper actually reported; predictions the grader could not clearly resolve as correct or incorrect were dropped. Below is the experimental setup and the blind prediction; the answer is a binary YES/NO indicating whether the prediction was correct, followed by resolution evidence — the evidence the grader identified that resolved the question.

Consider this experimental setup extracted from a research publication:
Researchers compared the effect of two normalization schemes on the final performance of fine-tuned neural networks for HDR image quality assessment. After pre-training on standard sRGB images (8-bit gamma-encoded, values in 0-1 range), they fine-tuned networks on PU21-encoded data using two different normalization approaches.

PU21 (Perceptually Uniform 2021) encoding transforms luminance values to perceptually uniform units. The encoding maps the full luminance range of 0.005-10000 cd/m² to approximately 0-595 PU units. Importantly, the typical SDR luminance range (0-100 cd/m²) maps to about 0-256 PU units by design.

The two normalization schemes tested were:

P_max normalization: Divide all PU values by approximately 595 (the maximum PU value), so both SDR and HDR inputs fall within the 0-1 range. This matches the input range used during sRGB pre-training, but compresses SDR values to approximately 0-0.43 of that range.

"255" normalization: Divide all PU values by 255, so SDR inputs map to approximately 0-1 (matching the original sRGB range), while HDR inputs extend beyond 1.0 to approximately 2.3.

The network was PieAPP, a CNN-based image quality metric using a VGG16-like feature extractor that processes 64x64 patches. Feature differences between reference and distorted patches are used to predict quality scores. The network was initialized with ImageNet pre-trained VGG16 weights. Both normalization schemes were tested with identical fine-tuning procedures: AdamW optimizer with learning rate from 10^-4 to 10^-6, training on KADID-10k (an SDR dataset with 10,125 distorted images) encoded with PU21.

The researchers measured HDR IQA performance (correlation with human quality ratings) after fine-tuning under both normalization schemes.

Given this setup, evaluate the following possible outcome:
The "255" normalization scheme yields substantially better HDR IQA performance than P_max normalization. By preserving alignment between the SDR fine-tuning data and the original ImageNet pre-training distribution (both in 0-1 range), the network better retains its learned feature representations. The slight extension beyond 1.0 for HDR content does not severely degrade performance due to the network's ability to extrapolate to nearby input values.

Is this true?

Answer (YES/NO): NO